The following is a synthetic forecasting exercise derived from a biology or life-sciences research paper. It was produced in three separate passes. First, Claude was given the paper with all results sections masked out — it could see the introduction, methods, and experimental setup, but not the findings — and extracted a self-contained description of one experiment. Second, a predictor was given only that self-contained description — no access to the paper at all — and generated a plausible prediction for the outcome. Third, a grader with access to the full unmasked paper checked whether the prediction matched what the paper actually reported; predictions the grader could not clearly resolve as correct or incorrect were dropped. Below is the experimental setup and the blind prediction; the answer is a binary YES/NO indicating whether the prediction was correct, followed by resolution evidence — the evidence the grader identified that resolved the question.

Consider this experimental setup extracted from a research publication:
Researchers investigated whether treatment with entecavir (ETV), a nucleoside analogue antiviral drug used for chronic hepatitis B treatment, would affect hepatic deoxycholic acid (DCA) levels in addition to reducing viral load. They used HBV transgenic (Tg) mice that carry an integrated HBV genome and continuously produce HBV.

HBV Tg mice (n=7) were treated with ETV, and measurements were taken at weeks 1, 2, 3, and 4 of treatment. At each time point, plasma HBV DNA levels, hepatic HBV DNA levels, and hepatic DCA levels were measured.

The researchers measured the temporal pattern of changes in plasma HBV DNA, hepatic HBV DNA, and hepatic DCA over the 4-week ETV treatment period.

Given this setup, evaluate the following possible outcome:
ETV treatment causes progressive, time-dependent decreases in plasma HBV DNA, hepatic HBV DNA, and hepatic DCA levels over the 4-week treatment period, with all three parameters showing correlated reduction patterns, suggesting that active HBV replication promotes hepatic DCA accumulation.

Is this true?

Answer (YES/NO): YES